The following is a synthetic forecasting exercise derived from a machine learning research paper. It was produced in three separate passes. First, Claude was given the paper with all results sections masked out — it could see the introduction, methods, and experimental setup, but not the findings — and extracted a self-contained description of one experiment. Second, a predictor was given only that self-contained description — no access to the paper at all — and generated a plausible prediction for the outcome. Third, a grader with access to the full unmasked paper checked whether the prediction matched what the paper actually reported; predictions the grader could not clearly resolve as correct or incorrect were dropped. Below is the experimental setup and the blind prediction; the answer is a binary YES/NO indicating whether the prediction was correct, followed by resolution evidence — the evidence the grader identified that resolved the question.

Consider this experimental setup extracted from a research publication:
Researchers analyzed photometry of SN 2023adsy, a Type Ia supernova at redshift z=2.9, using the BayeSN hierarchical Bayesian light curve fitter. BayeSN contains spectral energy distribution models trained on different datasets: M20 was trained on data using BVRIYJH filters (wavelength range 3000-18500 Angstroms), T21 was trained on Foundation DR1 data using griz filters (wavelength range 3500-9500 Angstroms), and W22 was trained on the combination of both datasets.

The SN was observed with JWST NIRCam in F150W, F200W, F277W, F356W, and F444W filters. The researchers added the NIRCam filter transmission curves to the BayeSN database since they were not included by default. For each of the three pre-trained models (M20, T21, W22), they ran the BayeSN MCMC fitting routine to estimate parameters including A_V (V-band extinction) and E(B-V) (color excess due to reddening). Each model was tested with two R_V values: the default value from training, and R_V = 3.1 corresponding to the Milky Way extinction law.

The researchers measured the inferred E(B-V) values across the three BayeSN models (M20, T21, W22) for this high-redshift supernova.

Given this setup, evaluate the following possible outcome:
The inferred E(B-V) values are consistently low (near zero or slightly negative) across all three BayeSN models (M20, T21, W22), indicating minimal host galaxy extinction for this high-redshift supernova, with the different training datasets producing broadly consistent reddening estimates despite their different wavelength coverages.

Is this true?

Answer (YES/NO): NO